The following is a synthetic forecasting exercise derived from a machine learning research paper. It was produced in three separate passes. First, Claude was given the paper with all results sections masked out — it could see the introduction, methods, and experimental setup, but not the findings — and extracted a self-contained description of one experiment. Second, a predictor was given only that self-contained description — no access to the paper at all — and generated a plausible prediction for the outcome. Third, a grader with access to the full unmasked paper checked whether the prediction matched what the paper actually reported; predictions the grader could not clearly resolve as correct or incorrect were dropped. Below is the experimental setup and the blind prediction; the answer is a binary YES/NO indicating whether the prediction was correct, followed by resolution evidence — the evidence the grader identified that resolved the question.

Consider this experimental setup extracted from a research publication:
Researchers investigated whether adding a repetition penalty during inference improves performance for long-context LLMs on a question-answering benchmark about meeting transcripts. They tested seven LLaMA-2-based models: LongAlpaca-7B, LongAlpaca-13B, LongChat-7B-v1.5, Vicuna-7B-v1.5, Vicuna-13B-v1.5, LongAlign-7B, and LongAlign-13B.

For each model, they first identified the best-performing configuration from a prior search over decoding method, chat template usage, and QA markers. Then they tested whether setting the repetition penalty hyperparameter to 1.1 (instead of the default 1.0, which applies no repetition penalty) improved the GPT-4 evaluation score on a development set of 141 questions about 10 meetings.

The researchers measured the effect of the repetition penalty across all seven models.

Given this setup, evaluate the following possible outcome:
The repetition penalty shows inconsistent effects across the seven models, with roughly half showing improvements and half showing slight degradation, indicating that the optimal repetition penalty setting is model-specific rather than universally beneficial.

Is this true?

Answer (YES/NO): NO